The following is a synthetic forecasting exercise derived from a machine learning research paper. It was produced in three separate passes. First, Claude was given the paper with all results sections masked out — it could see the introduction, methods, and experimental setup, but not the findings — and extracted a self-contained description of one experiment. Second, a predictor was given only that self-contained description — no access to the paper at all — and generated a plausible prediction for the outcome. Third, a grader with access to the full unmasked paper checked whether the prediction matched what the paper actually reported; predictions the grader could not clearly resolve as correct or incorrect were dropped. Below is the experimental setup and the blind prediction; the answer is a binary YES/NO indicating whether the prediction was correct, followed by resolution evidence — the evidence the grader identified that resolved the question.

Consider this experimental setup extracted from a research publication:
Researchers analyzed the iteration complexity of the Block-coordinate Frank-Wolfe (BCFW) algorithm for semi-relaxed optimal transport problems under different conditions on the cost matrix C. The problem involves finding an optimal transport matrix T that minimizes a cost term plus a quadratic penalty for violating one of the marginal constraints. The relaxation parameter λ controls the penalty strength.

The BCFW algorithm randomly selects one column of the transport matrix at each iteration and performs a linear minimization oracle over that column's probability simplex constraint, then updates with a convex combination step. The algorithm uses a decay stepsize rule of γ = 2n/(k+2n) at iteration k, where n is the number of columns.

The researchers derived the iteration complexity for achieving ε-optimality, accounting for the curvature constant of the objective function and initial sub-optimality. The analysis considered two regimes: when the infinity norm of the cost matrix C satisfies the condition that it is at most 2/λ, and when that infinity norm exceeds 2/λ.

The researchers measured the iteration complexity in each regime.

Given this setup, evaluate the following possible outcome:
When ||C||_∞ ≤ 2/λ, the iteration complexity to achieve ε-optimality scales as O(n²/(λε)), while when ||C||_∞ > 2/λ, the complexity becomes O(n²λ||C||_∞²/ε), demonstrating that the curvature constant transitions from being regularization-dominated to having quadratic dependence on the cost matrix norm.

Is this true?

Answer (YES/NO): NO